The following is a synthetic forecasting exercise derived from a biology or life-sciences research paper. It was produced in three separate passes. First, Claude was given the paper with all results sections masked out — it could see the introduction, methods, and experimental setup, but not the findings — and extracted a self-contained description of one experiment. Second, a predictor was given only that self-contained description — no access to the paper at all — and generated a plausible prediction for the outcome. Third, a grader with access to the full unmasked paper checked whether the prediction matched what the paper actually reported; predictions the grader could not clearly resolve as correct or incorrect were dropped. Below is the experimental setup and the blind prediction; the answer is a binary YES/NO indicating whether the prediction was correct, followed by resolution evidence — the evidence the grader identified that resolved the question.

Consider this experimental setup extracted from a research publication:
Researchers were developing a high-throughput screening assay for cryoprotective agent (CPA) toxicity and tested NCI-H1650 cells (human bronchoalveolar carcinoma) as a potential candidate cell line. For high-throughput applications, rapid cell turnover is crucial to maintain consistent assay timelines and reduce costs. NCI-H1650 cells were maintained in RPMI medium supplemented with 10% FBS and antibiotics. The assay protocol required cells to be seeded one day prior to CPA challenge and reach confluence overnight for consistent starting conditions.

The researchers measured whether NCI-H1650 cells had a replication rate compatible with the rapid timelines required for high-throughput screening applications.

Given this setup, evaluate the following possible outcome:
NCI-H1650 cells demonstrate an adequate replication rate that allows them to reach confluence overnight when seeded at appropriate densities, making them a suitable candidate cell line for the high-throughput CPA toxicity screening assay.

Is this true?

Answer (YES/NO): NO